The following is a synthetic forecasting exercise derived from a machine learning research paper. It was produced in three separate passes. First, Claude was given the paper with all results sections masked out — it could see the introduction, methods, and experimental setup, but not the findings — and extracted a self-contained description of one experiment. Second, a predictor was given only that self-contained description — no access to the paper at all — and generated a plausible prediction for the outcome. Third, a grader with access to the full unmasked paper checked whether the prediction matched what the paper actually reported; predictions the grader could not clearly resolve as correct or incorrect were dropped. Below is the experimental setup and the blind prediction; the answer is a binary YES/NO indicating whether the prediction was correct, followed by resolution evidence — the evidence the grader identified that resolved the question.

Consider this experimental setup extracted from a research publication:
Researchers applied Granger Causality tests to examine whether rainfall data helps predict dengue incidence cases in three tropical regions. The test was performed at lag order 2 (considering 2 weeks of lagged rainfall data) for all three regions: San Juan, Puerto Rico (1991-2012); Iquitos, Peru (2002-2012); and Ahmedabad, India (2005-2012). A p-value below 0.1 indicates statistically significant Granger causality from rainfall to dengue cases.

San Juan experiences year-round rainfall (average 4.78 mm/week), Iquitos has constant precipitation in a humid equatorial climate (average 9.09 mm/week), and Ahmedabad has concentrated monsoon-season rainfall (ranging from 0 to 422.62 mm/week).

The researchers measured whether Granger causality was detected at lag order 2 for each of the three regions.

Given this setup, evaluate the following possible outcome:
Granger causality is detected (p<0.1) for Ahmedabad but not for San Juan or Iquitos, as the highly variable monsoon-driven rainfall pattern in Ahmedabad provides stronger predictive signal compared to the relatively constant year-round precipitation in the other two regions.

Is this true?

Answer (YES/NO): NO